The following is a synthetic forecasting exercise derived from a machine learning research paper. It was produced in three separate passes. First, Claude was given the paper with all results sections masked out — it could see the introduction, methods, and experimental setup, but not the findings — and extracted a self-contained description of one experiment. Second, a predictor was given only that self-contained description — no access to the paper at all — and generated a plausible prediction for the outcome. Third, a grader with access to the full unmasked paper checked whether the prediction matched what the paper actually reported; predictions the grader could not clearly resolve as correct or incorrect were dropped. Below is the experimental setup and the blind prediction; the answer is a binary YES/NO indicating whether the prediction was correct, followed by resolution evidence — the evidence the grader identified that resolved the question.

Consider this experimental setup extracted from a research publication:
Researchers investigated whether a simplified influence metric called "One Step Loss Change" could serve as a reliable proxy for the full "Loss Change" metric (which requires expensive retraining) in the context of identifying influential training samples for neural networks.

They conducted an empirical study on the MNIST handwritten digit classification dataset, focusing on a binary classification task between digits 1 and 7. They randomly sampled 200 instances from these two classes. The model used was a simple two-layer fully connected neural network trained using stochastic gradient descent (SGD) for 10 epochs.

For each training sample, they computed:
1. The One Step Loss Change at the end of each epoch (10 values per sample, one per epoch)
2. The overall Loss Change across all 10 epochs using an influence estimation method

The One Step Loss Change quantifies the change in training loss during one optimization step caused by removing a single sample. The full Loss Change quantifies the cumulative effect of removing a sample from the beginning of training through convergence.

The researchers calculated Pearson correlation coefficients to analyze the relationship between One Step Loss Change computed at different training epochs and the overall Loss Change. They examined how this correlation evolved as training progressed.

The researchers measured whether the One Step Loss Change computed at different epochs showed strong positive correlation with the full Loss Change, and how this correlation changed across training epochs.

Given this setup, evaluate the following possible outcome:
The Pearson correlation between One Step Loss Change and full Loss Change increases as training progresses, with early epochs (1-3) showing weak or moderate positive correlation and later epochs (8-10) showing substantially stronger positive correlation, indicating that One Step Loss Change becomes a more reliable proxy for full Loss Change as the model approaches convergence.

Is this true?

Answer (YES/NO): NO